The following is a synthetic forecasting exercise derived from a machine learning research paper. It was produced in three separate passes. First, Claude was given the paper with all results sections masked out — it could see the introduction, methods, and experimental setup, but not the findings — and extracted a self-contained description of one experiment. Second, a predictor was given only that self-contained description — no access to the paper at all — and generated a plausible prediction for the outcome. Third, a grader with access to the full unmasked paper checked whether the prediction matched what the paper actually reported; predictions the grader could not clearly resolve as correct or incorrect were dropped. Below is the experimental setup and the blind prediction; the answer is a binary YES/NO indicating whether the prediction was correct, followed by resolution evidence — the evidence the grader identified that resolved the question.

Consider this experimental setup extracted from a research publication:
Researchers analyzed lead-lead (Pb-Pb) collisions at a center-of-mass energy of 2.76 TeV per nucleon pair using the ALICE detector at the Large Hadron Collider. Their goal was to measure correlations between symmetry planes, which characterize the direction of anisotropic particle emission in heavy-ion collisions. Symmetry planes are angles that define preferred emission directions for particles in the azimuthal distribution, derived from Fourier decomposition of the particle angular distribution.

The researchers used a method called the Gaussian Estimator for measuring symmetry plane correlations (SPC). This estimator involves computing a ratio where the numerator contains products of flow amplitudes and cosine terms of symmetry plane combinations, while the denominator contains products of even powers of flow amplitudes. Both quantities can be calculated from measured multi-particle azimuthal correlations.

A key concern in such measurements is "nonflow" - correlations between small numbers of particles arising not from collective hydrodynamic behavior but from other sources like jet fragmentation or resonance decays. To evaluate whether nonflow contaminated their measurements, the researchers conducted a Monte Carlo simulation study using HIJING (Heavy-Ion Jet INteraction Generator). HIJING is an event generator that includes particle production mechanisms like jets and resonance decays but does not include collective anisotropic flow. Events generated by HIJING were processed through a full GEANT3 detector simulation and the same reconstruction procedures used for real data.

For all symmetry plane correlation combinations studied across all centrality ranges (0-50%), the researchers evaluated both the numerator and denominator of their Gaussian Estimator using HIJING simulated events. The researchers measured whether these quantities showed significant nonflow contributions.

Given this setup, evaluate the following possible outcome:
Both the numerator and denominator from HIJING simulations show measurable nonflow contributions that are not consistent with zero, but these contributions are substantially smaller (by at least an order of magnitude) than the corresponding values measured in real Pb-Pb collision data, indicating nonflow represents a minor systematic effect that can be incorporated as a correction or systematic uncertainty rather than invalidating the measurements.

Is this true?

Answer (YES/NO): NO